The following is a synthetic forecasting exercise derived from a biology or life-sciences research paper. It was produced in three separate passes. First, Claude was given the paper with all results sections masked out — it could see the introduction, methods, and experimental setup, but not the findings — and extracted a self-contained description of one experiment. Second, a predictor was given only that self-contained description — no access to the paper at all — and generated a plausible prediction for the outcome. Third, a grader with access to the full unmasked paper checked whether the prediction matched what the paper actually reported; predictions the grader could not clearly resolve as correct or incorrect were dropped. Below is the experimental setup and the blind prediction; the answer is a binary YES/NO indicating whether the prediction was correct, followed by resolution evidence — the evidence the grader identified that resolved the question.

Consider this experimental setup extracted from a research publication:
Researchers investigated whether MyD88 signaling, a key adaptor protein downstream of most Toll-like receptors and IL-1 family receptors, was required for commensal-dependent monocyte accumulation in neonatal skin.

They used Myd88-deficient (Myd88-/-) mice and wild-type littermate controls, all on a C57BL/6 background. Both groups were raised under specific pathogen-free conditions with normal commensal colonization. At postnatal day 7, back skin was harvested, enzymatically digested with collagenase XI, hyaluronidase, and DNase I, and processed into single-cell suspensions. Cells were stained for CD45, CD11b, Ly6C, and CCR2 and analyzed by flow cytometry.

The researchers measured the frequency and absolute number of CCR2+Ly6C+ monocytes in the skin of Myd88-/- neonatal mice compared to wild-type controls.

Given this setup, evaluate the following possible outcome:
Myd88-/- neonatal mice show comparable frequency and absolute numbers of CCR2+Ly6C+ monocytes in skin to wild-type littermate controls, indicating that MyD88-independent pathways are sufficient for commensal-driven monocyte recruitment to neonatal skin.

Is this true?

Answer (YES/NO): NO